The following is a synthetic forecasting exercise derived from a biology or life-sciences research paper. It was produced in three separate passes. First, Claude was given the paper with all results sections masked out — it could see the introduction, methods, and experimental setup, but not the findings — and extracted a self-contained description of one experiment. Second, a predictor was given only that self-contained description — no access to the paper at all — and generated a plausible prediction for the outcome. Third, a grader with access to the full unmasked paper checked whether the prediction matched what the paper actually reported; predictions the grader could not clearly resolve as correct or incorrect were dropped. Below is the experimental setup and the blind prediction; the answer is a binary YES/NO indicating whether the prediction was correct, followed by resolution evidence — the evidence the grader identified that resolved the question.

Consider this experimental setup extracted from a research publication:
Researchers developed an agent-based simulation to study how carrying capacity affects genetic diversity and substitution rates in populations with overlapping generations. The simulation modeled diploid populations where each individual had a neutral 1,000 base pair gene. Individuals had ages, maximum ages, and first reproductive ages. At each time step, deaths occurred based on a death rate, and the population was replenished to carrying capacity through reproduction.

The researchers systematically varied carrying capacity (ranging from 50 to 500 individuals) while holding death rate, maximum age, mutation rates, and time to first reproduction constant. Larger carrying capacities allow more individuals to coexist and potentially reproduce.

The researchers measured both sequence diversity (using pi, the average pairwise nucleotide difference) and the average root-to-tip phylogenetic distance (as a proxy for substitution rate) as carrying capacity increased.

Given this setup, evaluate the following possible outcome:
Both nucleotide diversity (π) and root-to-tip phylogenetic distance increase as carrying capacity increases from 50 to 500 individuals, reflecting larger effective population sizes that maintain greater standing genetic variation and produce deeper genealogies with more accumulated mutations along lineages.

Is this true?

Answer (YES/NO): NO